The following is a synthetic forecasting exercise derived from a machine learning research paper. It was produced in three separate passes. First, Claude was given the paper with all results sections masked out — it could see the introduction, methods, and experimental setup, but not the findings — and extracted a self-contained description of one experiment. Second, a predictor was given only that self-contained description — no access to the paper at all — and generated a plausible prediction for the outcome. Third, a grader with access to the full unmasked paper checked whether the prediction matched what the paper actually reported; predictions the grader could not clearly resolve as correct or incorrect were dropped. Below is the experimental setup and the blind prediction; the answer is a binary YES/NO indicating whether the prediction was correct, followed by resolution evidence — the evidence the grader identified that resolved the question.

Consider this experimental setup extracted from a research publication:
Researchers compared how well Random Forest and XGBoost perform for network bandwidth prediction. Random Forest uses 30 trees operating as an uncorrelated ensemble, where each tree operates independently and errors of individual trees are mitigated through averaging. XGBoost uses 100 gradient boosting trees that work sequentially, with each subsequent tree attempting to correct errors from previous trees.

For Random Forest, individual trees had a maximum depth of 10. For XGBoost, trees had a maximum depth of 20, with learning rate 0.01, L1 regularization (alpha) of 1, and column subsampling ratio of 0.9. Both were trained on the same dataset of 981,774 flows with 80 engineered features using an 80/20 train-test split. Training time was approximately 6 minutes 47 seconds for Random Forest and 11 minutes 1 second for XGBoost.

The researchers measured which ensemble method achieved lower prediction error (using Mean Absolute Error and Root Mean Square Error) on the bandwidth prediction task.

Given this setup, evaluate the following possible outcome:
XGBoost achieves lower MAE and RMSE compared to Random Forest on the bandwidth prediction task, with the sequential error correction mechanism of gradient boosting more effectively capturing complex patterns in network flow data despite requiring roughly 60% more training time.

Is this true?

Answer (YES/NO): NO